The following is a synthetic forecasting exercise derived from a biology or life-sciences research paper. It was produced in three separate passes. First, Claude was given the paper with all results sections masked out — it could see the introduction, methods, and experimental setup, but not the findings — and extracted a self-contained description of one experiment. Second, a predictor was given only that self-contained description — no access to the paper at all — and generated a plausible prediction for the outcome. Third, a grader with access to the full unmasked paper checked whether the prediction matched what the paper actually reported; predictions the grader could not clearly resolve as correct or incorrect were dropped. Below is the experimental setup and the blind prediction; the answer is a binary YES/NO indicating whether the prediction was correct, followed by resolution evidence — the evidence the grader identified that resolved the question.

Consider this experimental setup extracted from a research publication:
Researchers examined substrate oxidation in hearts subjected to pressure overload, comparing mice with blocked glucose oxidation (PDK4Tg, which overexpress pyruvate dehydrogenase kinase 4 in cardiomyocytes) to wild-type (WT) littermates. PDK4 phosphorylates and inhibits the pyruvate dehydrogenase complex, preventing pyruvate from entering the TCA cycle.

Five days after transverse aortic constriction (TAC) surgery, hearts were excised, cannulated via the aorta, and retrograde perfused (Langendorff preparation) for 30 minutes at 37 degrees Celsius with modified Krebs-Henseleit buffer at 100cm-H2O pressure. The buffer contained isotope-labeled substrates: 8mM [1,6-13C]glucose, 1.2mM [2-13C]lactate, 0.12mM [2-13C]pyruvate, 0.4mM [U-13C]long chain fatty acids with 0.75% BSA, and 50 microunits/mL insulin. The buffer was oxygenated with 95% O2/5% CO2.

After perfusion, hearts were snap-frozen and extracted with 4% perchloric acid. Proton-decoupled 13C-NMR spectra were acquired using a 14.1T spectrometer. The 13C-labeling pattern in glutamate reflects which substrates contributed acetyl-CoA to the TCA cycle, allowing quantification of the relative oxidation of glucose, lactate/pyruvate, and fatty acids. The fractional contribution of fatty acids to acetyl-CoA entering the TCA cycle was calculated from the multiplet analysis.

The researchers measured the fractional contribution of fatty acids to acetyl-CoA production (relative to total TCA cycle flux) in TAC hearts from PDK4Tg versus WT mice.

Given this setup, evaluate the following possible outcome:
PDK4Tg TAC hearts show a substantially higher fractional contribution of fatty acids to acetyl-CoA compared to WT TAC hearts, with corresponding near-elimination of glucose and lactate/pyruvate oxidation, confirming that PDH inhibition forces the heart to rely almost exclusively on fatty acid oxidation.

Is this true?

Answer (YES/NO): NO